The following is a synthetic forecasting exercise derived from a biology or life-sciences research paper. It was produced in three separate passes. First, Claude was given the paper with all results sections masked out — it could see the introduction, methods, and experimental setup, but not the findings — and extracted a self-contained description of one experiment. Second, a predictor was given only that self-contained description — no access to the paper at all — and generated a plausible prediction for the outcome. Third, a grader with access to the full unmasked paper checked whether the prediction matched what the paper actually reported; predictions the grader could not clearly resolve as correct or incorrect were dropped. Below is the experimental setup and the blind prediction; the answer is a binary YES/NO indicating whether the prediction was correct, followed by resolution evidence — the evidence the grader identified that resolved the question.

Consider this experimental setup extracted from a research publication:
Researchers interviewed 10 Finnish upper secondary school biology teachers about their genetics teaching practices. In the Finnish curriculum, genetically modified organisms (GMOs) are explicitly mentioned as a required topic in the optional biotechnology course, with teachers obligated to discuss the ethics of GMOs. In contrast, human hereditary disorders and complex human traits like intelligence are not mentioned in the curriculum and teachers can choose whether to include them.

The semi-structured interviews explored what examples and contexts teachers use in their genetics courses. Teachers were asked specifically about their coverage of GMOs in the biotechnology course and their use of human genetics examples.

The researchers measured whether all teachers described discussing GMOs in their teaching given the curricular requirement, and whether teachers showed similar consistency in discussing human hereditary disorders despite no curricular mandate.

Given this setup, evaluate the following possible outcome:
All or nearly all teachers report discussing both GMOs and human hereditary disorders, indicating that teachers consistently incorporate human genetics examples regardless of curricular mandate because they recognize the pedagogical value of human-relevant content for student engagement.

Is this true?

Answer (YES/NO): NO